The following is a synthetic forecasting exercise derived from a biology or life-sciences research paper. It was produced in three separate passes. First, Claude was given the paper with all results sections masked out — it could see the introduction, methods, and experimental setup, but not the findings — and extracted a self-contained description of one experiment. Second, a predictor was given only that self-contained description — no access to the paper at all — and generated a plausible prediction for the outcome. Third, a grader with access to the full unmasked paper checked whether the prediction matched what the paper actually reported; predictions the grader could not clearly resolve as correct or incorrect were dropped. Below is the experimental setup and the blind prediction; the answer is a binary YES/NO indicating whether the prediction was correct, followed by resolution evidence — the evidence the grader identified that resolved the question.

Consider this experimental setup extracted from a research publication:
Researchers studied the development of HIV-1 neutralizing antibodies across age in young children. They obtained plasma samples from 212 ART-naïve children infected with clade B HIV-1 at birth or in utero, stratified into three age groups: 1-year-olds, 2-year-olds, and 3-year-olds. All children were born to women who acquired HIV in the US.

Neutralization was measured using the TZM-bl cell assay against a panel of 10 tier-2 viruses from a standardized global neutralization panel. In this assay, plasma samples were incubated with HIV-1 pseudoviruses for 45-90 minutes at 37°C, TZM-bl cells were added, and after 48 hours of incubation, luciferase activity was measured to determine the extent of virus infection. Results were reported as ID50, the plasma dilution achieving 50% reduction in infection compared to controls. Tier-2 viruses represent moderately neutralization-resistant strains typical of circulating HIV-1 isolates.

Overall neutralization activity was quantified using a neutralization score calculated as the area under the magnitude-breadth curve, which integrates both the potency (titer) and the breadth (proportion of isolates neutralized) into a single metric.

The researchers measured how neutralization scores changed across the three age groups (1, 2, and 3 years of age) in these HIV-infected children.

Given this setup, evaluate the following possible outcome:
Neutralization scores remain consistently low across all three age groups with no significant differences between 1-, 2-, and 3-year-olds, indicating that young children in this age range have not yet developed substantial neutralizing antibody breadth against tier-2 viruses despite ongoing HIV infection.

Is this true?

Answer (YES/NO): NO